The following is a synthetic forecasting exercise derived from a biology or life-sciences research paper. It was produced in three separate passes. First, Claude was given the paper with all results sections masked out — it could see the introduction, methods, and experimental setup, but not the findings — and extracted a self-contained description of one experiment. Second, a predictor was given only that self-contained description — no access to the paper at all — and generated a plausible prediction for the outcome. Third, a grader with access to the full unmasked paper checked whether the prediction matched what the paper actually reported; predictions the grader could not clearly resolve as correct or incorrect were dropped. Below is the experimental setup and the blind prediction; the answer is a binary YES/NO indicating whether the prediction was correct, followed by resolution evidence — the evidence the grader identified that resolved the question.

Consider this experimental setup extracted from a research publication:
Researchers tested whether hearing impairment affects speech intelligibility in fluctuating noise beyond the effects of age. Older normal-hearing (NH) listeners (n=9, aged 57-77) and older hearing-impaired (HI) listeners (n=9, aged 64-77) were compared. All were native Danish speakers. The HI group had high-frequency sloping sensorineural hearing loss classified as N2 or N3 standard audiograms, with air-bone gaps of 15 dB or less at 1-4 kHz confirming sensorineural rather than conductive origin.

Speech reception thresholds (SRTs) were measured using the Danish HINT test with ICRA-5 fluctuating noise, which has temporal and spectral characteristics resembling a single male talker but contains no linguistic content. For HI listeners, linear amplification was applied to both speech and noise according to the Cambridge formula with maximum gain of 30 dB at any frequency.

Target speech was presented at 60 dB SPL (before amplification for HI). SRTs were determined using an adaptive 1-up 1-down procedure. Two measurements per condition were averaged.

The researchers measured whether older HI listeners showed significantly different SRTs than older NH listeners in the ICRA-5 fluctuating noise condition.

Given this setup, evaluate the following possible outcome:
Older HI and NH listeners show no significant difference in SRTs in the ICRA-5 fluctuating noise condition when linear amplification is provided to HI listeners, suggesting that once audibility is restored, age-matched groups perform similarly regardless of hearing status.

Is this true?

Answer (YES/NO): NO